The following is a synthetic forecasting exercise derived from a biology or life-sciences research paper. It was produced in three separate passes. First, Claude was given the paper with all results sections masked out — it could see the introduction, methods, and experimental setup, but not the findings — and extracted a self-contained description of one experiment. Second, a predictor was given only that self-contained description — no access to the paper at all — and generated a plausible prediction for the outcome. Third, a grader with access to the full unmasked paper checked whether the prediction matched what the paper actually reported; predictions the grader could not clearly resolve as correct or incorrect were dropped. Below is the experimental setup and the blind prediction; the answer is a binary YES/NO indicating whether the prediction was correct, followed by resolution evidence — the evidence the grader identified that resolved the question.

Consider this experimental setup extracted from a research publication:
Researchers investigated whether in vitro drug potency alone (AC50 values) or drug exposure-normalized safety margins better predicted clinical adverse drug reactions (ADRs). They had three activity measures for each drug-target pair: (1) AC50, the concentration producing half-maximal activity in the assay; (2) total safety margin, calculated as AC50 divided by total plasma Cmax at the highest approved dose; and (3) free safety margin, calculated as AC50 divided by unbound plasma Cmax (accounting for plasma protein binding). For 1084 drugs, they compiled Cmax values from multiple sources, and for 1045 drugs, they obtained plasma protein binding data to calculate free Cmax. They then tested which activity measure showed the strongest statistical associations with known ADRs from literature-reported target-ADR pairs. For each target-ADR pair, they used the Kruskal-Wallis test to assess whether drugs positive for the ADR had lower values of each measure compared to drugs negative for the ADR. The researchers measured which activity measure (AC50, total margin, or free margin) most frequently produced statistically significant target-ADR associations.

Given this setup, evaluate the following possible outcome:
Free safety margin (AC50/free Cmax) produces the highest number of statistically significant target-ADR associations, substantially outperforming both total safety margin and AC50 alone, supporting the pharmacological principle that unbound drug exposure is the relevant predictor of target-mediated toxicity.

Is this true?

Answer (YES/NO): NO